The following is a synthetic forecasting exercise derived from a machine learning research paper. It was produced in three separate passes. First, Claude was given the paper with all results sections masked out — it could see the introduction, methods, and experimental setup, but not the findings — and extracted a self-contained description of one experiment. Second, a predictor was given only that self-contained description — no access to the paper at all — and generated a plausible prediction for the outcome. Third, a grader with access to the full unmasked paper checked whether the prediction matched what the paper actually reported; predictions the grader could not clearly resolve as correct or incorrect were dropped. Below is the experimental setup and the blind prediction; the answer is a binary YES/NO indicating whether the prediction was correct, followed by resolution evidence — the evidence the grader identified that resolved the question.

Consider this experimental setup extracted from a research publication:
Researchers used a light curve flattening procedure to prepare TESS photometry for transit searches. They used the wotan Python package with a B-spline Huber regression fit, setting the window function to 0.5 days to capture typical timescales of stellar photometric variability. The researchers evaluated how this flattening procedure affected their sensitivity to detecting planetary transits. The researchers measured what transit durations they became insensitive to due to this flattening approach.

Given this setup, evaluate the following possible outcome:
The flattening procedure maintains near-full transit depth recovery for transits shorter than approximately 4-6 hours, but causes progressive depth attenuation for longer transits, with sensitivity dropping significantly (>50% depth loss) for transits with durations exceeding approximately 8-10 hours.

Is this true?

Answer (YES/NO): NO